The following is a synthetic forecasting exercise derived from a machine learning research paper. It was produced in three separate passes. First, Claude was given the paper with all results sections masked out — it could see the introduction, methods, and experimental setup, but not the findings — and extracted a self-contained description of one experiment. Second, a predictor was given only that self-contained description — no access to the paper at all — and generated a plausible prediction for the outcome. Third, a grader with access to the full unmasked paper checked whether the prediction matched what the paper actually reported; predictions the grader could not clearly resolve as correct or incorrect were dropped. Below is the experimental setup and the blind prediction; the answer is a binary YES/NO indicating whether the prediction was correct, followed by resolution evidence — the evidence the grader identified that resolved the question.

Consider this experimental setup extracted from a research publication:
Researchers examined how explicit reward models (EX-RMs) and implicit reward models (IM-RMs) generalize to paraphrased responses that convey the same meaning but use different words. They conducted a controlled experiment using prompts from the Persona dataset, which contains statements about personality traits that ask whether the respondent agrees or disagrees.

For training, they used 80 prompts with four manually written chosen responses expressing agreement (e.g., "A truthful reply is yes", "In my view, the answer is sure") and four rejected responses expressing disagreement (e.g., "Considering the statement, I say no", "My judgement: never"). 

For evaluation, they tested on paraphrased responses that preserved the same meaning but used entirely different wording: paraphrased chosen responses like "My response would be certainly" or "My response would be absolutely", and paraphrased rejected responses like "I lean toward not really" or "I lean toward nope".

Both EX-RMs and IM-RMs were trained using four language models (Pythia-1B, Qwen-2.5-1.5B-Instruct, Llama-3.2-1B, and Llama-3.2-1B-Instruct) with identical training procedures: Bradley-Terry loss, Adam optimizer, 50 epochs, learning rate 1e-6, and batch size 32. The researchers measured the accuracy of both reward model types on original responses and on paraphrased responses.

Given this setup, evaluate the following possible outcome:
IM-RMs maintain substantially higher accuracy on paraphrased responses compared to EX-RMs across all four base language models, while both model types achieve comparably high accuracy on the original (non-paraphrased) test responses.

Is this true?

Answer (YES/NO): NO